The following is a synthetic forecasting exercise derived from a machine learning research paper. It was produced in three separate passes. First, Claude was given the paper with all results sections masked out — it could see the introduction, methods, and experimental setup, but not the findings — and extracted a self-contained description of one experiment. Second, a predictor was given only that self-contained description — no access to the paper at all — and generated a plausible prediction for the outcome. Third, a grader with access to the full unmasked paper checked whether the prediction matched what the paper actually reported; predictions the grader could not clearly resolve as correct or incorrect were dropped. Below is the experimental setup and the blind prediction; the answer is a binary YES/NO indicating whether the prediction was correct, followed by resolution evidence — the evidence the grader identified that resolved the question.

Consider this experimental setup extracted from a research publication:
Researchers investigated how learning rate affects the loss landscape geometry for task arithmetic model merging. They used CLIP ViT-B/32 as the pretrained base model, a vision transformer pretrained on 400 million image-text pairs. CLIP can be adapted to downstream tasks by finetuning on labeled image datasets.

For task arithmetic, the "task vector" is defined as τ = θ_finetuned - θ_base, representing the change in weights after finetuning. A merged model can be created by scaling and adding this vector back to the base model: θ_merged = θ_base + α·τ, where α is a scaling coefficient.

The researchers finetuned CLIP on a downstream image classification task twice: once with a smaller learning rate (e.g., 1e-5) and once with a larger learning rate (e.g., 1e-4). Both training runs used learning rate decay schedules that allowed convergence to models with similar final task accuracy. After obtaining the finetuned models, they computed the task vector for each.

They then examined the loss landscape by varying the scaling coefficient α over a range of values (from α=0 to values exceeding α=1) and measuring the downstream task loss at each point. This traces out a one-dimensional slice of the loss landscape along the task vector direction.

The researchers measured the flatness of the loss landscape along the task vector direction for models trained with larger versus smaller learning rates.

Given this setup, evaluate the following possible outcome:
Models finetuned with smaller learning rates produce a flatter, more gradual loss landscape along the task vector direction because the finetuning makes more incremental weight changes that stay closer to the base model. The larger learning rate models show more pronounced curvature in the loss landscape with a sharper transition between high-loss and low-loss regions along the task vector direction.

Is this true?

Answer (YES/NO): NO